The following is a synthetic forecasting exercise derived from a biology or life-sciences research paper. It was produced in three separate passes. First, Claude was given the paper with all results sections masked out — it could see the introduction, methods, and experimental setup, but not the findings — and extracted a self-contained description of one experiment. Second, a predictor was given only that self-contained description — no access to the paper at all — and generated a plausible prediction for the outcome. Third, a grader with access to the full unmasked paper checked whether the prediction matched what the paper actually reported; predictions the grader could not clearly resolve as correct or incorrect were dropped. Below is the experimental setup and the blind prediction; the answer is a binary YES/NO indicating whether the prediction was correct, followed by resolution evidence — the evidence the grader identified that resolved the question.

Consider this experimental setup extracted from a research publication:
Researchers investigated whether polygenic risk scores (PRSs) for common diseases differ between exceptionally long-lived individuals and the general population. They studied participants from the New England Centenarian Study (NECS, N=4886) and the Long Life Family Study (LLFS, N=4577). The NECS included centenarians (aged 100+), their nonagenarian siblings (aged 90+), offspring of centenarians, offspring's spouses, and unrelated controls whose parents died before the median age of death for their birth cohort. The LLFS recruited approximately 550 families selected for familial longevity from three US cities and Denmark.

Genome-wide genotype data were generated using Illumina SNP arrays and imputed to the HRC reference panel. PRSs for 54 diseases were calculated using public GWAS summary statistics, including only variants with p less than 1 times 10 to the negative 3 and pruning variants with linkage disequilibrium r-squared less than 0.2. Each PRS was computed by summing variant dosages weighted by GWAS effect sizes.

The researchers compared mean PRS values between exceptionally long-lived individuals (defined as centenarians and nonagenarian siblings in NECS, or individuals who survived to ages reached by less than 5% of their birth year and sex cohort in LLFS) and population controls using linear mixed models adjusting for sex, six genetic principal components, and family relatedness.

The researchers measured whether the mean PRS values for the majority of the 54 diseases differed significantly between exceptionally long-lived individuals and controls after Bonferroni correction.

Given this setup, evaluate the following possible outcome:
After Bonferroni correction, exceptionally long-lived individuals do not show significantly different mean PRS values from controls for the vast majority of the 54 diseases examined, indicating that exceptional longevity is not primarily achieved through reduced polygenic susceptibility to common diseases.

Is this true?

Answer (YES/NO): NO